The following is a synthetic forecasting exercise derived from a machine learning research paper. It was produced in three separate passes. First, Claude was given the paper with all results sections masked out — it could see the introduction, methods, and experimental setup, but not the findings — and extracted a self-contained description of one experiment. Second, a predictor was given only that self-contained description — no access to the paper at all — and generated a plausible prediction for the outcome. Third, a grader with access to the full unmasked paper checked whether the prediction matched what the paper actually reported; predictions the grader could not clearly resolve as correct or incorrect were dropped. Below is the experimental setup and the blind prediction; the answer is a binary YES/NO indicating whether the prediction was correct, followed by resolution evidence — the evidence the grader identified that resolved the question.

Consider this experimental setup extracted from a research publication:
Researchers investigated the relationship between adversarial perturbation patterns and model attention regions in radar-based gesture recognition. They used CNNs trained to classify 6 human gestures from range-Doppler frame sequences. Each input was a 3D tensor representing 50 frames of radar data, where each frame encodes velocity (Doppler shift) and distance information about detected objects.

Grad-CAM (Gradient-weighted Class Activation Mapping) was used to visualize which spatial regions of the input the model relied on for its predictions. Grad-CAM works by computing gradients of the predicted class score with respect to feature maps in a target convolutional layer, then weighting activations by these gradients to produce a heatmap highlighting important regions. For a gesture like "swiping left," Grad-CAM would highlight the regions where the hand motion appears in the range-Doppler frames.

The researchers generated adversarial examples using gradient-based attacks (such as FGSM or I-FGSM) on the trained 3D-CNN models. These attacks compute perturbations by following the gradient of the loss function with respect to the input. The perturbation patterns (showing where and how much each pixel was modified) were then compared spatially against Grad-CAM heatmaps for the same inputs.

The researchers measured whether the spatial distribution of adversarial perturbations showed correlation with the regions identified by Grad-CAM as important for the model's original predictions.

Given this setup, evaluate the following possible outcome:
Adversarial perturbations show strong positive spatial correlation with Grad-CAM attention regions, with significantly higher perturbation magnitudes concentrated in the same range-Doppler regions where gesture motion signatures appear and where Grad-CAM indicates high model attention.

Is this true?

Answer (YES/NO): YES